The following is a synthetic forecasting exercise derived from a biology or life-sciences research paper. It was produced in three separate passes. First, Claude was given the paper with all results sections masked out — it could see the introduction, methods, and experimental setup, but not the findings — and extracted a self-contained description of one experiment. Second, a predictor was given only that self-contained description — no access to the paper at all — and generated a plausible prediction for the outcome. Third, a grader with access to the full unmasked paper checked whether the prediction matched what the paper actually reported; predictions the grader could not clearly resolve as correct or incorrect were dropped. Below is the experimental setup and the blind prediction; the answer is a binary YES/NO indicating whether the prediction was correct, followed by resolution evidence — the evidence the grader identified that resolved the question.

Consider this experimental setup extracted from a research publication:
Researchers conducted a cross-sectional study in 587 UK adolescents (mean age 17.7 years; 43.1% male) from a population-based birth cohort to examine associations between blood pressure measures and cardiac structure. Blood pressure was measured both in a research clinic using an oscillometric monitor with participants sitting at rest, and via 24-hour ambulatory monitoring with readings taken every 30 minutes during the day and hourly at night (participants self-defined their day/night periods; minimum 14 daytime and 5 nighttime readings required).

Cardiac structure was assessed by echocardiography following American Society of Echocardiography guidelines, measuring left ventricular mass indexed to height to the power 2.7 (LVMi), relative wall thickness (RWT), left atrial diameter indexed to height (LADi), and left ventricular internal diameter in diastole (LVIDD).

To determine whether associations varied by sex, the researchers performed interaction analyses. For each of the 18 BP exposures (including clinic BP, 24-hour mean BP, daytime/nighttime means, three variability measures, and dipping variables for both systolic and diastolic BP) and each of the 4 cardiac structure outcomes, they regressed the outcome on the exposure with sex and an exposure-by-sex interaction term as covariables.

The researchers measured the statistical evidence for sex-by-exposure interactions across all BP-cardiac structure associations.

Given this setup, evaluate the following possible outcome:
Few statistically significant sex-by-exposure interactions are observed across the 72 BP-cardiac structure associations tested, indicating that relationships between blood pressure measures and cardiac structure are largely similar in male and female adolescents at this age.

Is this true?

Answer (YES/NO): YES